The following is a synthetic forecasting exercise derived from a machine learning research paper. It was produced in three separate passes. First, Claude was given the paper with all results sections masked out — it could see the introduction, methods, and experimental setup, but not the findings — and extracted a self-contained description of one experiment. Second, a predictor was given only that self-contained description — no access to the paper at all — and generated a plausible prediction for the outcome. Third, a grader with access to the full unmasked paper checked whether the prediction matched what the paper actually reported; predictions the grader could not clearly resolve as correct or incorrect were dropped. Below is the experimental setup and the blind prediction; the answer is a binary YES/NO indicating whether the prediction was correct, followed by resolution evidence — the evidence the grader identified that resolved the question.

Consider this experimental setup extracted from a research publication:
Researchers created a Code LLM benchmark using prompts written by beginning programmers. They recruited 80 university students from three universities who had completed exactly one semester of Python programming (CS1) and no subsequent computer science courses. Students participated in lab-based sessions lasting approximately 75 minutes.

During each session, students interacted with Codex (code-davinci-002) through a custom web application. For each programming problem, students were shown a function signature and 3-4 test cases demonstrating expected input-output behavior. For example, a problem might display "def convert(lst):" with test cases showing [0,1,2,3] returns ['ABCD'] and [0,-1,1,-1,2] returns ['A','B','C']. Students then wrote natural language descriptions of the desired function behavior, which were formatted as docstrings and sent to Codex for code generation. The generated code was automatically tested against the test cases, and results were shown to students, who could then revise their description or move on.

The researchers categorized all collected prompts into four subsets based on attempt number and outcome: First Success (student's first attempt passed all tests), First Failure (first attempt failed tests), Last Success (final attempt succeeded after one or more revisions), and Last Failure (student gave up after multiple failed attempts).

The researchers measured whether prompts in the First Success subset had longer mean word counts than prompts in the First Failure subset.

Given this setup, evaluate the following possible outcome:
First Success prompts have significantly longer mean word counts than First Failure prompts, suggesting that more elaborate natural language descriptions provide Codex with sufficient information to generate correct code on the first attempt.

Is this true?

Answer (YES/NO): NO